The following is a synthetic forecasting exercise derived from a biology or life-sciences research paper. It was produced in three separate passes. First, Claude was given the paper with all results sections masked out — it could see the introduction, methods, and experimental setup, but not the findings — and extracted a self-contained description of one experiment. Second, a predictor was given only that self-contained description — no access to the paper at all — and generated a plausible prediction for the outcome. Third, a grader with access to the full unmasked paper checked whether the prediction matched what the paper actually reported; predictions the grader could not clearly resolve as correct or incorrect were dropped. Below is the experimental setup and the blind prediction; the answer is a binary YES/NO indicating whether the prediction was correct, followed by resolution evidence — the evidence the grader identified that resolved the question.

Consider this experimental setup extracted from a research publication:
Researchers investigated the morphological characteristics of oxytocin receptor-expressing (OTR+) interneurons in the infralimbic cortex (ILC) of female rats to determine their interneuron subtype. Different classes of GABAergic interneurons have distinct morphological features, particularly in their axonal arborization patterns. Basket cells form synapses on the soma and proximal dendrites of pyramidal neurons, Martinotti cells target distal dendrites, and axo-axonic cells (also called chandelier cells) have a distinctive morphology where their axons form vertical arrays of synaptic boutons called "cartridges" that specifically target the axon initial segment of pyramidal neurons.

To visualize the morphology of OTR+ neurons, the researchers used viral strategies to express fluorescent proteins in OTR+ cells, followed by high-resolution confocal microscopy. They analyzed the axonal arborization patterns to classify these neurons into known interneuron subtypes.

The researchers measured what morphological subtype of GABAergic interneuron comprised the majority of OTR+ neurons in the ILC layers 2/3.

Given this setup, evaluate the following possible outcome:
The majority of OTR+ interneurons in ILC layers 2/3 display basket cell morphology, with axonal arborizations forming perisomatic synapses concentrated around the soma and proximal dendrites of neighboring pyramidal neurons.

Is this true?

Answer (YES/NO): NO